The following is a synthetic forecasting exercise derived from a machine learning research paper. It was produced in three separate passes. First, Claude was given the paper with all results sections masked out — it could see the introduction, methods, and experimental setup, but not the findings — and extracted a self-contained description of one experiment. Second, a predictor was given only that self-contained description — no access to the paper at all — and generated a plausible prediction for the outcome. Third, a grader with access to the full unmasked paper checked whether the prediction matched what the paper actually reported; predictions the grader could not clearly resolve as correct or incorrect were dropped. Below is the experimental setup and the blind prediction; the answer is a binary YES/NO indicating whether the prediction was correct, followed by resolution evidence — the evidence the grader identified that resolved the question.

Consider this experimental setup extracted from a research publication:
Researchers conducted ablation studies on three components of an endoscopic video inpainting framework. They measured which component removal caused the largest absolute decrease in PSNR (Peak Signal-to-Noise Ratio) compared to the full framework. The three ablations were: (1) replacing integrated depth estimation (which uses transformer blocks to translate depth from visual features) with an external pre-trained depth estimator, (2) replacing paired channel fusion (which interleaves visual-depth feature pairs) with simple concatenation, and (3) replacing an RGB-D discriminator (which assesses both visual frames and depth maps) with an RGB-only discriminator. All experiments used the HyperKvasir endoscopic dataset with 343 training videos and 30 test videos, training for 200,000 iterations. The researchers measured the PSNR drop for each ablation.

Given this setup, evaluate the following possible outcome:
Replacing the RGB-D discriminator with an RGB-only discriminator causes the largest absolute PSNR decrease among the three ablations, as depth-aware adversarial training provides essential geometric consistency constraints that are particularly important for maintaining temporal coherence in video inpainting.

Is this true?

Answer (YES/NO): YES